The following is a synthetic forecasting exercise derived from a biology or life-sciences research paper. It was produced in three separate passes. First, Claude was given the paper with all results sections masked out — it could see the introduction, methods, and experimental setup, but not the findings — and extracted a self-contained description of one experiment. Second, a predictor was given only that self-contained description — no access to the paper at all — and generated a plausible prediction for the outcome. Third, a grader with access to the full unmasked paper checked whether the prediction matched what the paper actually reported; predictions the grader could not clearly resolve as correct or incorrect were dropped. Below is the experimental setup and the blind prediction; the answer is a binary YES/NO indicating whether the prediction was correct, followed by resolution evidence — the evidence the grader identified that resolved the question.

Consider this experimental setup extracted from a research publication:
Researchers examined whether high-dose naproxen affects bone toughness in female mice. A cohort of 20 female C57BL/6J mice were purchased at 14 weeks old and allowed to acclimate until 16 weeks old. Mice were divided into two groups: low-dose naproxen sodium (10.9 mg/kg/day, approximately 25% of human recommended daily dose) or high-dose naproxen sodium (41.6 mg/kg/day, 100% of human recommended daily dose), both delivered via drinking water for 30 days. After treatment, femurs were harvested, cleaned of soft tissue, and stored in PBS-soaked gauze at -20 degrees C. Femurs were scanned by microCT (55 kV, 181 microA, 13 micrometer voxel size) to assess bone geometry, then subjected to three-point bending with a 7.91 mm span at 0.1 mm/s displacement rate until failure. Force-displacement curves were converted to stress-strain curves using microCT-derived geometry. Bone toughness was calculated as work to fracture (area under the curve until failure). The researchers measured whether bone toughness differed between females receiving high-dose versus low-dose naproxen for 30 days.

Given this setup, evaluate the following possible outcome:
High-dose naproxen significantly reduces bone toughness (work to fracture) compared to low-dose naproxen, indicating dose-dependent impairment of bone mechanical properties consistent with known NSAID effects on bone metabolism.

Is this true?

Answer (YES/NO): NO